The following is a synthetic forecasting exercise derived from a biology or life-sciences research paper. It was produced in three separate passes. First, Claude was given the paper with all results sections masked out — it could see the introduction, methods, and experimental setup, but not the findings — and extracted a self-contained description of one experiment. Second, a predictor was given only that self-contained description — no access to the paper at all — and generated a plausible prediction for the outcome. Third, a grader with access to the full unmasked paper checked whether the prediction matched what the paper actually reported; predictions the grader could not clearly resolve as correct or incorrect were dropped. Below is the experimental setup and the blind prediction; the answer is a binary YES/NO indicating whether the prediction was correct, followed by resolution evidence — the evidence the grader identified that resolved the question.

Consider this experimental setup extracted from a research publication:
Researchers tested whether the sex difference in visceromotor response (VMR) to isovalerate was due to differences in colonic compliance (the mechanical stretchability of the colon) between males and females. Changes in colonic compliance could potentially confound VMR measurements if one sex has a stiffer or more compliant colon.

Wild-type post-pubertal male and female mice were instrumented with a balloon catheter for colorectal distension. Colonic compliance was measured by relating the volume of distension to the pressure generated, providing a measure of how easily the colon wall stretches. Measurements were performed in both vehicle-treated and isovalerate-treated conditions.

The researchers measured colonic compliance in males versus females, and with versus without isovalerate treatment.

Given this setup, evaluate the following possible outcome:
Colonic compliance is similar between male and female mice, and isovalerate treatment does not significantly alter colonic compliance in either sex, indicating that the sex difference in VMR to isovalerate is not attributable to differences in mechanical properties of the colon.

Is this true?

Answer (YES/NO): YES